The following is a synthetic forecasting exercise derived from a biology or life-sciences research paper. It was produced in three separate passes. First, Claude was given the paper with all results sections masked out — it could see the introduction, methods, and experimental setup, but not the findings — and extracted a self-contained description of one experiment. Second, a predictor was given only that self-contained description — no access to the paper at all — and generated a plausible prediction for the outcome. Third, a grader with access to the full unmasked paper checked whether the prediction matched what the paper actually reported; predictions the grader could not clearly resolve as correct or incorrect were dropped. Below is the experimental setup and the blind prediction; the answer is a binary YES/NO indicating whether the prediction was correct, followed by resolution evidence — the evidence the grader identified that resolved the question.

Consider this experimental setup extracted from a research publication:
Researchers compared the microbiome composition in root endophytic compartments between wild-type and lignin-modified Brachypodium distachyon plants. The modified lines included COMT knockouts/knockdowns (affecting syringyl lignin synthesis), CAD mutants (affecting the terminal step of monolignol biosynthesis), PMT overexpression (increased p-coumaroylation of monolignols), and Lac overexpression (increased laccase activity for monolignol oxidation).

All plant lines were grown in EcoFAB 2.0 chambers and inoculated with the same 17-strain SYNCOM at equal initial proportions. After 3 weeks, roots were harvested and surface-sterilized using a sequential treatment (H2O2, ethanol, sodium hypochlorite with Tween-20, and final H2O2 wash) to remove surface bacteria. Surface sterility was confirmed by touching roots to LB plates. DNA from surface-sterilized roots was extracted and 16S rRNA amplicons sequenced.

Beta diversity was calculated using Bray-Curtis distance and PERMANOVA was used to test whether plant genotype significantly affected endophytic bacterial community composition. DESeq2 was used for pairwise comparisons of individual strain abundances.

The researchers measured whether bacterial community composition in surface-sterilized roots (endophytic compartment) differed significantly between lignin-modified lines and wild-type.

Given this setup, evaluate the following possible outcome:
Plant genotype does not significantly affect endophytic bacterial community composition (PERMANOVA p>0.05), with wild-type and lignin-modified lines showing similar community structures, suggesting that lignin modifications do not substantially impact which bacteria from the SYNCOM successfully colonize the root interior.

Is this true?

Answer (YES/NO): NO